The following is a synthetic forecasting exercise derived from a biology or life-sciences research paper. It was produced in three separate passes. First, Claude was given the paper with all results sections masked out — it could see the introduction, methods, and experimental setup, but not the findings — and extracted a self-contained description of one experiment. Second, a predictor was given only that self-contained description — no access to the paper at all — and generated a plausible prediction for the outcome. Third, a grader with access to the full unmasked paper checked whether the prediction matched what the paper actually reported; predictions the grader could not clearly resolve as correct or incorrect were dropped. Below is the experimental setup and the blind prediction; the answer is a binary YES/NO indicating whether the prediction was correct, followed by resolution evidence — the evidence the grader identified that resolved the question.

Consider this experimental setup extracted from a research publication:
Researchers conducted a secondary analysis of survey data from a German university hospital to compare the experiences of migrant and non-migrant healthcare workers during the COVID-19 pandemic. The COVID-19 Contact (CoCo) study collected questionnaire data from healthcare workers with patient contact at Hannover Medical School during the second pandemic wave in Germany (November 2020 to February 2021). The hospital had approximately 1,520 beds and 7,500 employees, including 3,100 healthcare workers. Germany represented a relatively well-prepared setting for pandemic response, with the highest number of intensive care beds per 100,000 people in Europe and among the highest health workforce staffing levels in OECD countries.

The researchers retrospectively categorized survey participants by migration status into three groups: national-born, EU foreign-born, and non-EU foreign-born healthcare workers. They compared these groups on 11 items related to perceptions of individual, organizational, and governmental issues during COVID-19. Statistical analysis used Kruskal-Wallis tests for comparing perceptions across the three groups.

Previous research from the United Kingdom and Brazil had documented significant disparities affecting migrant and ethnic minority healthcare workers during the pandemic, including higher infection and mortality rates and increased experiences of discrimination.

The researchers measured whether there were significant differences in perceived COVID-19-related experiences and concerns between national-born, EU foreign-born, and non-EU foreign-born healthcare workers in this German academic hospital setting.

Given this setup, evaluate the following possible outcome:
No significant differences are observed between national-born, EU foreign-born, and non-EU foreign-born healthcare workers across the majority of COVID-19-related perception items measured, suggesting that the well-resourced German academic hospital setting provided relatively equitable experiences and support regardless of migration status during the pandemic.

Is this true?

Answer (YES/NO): YES